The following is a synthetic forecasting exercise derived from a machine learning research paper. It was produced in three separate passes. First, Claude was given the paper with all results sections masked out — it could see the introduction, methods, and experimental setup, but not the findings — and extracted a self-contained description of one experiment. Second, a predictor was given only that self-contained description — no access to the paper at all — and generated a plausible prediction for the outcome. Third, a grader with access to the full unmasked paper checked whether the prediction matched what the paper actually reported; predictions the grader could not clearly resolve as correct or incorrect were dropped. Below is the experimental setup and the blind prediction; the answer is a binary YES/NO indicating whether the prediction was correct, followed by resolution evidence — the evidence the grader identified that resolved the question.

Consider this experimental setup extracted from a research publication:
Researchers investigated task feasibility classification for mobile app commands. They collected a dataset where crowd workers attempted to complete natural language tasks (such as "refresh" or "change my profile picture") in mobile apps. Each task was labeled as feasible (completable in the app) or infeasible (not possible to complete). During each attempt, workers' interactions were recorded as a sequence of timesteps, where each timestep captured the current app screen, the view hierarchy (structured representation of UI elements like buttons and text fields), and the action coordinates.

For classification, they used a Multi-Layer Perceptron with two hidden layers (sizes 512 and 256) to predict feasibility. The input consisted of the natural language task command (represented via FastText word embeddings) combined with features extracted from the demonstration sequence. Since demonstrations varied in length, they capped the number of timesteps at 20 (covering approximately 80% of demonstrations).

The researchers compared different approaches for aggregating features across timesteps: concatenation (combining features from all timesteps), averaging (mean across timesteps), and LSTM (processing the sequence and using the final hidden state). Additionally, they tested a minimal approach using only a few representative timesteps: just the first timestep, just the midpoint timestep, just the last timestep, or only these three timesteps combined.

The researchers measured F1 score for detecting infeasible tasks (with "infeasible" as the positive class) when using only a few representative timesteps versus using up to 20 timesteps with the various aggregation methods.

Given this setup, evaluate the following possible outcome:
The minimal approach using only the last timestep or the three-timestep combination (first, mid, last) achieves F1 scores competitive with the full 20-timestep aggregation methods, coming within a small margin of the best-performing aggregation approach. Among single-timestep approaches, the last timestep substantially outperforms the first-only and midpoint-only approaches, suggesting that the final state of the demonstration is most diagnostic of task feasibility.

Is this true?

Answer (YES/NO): NO